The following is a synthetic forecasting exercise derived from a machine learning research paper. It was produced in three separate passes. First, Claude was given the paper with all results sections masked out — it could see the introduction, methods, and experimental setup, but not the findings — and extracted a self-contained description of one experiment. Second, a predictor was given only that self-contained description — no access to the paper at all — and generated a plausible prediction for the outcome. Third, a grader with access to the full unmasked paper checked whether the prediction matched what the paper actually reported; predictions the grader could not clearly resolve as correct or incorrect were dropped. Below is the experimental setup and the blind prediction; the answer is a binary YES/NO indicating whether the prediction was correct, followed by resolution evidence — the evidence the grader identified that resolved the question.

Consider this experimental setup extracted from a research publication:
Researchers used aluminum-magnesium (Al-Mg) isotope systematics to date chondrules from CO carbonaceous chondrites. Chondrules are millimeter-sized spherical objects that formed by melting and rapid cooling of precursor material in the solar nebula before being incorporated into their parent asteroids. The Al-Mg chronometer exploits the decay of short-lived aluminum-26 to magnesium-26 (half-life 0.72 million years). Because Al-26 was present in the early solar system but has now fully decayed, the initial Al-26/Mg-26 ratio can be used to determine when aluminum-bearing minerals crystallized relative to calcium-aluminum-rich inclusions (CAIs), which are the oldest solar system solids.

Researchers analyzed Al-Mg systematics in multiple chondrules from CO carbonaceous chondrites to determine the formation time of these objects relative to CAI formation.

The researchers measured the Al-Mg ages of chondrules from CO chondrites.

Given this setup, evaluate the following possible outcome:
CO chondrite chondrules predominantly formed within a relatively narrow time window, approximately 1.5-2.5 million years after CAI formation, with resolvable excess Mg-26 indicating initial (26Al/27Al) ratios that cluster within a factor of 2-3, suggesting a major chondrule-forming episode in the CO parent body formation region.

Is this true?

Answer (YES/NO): YES